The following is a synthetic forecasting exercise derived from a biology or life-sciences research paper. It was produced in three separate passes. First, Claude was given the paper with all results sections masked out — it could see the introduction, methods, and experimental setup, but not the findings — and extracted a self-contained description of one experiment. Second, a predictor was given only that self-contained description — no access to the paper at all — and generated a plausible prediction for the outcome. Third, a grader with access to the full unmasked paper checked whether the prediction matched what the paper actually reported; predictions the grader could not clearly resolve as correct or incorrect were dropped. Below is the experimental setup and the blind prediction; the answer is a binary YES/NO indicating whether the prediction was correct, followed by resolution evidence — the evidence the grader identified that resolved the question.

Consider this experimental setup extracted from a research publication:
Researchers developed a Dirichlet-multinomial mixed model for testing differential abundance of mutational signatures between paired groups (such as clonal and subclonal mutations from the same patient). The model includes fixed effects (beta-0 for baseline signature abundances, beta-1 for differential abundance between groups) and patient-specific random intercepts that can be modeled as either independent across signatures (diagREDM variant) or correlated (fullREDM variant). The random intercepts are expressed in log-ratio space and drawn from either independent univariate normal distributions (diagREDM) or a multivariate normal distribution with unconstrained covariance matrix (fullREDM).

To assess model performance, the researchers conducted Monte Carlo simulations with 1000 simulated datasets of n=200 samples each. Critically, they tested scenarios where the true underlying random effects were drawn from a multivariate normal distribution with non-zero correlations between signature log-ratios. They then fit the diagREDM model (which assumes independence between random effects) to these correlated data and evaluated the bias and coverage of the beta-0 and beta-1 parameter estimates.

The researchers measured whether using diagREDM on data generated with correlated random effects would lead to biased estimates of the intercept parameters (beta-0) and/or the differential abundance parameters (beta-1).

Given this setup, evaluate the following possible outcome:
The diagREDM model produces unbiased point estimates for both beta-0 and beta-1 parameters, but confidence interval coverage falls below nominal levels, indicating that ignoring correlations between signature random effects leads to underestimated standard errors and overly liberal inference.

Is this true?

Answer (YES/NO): NO